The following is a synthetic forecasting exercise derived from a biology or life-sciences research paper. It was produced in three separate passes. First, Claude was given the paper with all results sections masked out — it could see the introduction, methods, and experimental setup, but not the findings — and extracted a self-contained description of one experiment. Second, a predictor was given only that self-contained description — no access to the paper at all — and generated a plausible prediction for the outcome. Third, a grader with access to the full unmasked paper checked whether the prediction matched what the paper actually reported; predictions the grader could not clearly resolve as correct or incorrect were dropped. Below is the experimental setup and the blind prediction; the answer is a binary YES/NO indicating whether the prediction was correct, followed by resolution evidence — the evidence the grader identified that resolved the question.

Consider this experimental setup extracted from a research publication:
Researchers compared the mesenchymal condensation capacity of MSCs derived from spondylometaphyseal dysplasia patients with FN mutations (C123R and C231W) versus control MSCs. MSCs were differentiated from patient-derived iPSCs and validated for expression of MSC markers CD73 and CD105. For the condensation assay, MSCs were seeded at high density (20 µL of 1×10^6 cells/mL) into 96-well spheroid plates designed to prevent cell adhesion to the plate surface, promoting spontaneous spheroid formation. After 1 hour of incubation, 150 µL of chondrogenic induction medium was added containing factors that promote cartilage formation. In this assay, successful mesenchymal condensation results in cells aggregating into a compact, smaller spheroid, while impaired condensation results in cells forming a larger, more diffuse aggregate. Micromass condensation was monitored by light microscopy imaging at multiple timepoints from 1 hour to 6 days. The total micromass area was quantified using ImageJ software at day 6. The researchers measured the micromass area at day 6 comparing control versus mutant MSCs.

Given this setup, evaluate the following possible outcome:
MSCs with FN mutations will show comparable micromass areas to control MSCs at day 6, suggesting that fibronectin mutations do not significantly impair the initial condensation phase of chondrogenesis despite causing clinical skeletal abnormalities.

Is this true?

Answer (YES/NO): NO